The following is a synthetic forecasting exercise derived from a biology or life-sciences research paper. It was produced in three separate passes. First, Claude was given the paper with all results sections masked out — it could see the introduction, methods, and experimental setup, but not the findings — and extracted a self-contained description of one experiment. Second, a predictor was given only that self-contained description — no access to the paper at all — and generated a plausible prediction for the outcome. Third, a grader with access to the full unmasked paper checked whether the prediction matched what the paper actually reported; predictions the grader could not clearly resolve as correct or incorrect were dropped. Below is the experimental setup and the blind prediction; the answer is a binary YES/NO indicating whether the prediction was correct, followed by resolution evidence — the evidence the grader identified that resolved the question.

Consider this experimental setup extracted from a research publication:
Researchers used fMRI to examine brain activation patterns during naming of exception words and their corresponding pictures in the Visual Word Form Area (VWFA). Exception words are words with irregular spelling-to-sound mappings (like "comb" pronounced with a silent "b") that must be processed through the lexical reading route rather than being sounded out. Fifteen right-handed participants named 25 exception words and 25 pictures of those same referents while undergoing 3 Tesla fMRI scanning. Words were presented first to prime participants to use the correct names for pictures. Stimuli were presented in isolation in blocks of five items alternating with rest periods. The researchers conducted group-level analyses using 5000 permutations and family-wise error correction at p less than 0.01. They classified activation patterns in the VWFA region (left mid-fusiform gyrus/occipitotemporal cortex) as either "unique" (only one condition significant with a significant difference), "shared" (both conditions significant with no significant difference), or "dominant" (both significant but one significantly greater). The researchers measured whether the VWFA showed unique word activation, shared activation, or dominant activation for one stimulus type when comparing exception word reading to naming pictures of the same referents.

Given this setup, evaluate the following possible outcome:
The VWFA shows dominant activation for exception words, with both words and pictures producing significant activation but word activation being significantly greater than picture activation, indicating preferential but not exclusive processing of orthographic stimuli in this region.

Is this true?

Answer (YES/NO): NO